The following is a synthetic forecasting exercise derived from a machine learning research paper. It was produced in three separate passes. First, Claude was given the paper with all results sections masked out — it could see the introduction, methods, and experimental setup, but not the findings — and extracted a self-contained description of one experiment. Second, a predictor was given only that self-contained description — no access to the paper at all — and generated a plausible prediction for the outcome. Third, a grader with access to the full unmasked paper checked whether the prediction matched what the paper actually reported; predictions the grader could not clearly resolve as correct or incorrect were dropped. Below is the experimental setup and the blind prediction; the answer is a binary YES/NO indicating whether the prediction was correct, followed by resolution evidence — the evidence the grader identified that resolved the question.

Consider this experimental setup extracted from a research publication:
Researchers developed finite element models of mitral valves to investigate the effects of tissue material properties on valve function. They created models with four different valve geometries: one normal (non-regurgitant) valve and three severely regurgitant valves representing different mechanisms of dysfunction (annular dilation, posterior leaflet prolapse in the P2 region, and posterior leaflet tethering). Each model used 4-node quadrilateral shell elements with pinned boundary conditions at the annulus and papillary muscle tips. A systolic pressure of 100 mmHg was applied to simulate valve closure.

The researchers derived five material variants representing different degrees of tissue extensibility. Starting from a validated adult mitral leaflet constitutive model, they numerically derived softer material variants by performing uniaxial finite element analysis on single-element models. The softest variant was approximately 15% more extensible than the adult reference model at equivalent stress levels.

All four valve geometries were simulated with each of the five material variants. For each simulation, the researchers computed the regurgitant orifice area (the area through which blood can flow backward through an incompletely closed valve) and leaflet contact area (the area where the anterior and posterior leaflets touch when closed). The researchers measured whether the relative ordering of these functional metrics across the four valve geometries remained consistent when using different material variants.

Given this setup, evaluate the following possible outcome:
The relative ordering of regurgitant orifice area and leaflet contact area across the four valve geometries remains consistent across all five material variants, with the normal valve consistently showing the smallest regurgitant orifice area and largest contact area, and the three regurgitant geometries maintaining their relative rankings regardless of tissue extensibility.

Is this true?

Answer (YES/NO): NO